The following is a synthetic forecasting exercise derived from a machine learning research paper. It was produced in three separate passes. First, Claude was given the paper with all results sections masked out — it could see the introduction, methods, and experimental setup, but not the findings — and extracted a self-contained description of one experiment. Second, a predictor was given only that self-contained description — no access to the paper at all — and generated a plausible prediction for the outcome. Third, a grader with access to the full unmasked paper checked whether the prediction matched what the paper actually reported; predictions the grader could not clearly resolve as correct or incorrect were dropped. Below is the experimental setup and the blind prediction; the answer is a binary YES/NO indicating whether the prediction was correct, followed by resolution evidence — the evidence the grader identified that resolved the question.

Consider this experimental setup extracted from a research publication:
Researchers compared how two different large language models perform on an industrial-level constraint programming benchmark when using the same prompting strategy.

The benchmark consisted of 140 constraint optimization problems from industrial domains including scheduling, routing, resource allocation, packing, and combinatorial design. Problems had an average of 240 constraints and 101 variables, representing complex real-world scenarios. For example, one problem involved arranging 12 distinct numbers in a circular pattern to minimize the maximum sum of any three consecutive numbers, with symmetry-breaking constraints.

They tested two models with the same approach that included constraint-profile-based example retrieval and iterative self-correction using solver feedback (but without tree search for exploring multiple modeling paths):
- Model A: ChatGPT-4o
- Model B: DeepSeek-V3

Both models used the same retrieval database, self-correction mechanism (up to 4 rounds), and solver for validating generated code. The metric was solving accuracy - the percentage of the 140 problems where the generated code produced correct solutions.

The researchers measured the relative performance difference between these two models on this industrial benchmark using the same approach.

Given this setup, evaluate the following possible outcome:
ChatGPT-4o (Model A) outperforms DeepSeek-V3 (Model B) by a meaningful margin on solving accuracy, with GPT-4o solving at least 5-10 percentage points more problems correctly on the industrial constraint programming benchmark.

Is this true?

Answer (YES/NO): NO